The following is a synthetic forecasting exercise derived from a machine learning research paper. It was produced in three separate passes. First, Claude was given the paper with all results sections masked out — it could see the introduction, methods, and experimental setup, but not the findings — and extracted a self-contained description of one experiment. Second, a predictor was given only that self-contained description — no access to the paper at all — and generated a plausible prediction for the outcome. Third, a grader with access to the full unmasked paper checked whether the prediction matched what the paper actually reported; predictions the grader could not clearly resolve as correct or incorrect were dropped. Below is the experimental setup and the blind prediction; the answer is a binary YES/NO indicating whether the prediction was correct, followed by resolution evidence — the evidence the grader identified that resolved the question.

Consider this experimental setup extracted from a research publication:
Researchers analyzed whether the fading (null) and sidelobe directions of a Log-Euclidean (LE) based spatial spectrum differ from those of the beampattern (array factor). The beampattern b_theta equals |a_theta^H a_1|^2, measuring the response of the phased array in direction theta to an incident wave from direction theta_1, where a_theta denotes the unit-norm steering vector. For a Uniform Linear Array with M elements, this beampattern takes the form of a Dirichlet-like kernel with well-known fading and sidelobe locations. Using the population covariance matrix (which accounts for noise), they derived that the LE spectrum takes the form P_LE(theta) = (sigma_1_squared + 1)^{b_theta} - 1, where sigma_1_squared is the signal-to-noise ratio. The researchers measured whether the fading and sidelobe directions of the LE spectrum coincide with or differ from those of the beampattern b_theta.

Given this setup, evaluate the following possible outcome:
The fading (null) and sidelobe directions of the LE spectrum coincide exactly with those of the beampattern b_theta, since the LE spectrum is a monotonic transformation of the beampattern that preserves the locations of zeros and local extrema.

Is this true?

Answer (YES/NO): YES